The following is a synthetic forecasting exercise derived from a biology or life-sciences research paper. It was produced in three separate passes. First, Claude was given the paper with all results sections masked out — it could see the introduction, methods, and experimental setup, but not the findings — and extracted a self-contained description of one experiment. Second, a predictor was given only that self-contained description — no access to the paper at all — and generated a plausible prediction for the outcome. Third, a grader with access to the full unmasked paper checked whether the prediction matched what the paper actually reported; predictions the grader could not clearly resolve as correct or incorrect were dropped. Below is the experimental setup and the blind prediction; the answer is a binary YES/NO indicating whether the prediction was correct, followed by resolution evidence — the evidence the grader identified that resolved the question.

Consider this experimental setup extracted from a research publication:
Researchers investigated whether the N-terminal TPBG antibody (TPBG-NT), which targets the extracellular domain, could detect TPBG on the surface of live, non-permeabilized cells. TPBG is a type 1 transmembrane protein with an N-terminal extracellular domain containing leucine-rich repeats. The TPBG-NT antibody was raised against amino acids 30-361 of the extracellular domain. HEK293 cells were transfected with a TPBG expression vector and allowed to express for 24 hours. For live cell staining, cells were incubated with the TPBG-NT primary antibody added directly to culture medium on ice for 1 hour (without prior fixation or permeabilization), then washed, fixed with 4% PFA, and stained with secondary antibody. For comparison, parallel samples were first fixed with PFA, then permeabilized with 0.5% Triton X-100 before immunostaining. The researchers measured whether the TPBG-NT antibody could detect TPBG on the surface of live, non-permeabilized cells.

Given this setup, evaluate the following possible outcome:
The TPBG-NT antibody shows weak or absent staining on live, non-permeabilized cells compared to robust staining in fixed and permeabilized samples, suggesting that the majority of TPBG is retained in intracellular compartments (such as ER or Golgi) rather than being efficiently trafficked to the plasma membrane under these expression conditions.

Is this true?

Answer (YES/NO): NO